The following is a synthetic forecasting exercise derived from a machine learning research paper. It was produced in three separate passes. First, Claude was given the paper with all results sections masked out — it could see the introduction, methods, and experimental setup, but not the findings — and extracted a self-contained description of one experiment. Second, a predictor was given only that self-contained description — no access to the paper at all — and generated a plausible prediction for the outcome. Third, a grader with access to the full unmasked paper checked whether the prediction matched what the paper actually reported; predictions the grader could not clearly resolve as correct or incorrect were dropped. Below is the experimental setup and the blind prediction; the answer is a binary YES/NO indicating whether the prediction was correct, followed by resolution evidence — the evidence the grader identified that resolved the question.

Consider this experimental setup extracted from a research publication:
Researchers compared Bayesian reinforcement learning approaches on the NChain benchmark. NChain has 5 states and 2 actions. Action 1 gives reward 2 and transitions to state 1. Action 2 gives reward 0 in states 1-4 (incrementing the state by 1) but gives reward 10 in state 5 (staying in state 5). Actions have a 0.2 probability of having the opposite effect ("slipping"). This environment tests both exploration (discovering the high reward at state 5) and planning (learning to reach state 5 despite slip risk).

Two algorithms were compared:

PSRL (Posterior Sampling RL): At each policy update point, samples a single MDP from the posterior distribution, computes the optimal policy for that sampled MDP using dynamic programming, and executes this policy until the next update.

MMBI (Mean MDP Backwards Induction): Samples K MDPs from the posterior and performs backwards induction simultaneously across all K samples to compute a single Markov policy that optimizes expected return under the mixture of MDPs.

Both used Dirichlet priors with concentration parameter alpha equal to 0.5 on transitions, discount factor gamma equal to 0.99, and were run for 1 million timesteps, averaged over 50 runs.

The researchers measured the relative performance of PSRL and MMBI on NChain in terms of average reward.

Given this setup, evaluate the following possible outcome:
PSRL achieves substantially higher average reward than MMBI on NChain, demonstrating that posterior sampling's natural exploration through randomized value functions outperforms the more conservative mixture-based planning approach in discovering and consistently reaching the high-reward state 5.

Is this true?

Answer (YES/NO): NO